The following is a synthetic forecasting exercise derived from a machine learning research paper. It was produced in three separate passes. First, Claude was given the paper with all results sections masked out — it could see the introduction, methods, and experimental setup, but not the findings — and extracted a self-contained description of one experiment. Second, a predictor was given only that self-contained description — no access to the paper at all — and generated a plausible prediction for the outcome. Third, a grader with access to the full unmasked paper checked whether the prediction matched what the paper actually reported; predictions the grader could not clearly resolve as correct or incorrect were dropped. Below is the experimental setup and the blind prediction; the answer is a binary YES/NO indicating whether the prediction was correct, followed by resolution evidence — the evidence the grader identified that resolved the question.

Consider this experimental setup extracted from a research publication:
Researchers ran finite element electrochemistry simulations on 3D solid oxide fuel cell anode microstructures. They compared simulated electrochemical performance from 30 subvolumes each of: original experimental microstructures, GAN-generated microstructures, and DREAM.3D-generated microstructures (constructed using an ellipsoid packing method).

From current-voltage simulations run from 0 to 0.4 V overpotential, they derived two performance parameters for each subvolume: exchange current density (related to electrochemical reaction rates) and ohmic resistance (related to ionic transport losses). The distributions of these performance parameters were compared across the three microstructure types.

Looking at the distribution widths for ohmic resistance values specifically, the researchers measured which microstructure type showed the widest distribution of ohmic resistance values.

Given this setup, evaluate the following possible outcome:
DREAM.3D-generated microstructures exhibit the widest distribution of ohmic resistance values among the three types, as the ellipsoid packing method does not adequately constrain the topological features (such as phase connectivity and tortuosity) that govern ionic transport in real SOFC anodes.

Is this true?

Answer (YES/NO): YES